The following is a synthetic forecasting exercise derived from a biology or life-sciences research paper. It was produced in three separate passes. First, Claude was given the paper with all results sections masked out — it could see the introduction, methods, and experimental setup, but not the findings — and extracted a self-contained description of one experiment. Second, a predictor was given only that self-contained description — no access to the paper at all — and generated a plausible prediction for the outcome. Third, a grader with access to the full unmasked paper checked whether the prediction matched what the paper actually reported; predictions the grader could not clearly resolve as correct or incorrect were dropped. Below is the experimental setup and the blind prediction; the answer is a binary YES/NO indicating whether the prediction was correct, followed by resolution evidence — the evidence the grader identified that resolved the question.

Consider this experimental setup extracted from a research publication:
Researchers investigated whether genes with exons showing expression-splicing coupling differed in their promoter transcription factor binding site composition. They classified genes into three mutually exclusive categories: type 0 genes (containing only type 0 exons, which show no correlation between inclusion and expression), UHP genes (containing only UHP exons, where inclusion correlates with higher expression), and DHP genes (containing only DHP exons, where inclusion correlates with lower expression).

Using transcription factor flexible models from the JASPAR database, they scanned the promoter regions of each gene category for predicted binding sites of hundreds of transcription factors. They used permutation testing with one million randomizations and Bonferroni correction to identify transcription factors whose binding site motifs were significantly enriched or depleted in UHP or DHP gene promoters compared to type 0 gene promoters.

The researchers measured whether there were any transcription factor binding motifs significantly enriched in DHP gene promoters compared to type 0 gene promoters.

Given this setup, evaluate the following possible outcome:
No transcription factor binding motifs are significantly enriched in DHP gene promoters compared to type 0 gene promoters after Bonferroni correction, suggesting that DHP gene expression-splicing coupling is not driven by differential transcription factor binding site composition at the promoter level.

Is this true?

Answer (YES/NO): NO